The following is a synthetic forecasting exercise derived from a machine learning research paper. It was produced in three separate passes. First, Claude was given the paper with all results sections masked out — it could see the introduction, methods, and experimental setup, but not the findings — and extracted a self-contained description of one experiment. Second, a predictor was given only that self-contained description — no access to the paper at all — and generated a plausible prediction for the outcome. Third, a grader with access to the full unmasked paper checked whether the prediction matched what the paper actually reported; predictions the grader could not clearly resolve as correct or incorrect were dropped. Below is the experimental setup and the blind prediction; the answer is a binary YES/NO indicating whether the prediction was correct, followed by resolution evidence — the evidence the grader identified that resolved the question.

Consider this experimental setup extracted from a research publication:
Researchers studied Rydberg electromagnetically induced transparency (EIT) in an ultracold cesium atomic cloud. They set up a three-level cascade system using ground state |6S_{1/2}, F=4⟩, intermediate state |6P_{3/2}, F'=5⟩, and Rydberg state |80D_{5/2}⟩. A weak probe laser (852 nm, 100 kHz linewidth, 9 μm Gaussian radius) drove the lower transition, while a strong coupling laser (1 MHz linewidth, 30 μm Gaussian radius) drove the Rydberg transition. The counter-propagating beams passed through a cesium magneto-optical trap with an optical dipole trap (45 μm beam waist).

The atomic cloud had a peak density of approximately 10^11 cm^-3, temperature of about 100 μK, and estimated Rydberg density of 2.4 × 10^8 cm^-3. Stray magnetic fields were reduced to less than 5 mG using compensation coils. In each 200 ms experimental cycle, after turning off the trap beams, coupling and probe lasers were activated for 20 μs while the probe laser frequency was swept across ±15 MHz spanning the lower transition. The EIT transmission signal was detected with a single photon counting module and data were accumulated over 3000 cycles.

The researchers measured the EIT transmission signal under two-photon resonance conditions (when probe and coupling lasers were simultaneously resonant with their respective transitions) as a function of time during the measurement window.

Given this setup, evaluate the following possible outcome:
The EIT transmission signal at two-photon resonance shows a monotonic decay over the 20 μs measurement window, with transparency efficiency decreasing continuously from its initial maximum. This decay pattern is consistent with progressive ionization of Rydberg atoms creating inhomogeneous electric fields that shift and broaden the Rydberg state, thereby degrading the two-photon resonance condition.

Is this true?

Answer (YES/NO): NO